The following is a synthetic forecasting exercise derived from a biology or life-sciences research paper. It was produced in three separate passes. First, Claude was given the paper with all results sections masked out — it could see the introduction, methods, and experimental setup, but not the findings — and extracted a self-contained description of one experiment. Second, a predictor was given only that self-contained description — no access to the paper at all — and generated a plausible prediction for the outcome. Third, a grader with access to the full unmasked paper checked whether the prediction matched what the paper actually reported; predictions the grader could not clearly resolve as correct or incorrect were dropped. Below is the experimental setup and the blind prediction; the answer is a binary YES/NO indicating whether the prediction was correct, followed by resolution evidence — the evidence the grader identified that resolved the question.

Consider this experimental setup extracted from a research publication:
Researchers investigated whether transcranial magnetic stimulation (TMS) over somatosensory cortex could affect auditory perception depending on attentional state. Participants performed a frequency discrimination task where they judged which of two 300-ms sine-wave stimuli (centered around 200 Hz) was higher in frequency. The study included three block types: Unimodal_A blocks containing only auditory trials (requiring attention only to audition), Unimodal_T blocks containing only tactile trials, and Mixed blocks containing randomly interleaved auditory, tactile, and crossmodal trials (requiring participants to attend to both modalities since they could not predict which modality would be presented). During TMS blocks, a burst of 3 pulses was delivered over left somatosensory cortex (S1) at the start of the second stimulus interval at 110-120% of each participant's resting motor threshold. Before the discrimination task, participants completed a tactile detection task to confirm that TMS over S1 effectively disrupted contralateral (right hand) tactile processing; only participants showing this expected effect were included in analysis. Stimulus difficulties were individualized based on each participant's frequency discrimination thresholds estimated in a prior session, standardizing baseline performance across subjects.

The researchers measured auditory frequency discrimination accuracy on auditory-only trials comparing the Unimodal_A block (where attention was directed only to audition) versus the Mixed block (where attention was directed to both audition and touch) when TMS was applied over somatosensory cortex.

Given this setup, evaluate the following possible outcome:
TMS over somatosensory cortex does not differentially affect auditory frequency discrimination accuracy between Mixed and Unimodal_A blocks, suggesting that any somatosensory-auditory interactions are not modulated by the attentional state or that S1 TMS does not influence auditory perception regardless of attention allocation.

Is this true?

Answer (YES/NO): NO